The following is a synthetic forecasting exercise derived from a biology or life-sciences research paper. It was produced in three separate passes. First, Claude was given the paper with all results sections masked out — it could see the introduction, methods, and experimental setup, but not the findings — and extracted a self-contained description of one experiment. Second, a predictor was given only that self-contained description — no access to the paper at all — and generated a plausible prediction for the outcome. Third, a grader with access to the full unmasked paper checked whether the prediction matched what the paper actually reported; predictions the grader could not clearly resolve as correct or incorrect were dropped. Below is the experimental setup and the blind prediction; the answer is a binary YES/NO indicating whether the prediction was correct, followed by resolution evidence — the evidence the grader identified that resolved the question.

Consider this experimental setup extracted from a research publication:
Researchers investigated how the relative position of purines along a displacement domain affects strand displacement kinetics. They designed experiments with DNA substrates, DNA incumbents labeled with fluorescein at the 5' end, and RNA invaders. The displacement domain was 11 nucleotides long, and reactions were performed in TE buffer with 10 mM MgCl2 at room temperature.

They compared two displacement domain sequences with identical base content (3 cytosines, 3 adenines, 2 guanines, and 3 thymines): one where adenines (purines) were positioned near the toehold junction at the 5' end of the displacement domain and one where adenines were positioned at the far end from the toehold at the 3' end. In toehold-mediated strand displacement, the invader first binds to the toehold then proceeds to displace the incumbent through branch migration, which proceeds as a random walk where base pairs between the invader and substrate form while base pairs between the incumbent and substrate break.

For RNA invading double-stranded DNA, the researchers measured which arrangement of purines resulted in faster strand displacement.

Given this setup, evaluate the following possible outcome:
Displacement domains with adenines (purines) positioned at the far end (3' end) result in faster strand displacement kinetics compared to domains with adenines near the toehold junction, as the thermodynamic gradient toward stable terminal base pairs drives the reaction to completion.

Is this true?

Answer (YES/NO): YES